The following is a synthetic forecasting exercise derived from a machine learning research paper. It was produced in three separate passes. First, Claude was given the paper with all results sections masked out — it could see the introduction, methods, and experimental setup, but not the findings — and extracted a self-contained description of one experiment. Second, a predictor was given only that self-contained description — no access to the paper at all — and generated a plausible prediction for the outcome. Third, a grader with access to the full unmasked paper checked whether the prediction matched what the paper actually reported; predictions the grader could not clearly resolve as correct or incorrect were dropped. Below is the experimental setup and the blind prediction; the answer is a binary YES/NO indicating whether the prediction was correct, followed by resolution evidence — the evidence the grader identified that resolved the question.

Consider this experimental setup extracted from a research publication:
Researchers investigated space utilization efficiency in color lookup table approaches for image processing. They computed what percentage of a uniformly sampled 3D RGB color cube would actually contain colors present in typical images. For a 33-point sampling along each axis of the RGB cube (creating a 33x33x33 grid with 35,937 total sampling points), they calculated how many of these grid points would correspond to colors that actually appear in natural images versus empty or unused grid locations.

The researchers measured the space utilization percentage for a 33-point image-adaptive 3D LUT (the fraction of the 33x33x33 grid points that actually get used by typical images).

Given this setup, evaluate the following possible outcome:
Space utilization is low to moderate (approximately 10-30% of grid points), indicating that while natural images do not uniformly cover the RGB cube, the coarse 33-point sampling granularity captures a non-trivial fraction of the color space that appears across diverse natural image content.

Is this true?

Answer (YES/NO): NO